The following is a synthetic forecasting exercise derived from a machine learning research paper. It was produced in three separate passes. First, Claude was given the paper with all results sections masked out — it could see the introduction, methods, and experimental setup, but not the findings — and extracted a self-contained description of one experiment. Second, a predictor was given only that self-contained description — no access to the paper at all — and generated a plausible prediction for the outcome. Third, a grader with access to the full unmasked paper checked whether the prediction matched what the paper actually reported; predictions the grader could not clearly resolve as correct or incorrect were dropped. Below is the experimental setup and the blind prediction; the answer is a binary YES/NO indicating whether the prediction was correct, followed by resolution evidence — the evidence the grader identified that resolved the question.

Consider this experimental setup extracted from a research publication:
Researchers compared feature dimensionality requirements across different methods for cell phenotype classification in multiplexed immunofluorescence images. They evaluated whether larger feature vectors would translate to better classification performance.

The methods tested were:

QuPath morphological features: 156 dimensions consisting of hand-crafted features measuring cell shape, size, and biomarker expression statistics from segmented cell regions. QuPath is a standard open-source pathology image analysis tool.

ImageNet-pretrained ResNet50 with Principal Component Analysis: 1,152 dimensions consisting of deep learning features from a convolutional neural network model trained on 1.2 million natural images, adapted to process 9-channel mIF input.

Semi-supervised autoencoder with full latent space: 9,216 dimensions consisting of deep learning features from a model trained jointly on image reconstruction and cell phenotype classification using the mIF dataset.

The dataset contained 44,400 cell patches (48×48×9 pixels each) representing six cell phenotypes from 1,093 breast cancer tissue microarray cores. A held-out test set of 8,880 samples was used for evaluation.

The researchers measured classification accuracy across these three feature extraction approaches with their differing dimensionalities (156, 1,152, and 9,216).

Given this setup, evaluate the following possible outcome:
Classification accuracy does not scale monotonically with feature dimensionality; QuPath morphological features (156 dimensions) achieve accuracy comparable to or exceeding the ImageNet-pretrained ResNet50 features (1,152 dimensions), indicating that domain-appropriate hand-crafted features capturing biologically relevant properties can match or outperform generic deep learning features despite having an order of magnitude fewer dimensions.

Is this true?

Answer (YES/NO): YES